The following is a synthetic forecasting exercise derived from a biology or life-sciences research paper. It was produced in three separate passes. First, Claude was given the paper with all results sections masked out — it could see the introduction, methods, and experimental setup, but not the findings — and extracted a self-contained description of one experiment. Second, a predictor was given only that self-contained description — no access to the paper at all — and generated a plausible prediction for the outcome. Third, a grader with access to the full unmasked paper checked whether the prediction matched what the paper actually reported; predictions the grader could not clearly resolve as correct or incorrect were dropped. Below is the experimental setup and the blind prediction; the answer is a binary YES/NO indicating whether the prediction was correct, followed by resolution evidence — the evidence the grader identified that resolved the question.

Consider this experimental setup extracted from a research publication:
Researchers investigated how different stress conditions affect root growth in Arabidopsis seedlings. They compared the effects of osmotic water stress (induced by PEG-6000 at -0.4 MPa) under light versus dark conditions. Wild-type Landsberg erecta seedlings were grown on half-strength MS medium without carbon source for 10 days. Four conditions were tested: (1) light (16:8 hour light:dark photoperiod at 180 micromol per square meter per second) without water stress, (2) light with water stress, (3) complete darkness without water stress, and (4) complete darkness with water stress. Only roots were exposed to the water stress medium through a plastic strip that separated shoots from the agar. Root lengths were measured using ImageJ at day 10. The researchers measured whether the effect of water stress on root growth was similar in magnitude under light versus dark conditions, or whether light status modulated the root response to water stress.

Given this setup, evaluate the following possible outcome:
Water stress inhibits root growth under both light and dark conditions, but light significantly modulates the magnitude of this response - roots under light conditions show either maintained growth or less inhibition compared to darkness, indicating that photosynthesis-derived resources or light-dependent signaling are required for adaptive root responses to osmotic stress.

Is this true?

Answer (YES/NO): NO